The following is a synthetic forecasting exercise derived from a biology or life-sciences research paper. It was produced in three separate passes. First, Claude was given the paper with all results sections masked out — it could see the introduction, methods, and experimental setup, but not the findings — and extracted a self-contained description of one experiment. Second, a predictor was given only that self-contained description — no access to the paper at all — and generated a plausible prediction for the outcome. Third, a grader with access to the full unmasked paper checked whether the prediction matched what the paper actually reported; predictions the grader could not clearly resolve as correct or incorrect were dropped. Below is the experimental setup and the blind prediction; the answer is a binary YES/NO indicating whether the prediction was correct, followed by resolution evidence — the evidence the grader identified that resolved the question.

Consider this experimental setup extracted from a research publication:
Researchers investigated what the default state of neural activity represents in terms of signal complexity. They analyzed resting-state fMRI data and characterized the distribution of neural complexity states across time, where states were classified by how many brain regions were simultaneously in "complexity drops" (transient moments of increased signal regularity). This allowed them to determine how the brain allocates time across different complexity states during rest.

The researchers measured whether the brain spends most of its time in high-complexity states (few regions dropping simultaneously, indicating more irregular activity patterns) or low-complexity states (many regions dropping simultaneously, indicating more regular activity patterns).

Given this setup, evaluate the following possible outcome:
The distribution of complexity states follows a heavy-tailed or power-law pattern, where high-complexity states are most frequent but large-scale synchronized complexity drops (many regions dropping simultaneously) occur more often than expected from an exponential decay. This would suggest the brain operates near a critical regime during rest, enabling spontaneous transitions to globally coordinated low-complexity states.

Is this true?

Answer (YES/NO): NO